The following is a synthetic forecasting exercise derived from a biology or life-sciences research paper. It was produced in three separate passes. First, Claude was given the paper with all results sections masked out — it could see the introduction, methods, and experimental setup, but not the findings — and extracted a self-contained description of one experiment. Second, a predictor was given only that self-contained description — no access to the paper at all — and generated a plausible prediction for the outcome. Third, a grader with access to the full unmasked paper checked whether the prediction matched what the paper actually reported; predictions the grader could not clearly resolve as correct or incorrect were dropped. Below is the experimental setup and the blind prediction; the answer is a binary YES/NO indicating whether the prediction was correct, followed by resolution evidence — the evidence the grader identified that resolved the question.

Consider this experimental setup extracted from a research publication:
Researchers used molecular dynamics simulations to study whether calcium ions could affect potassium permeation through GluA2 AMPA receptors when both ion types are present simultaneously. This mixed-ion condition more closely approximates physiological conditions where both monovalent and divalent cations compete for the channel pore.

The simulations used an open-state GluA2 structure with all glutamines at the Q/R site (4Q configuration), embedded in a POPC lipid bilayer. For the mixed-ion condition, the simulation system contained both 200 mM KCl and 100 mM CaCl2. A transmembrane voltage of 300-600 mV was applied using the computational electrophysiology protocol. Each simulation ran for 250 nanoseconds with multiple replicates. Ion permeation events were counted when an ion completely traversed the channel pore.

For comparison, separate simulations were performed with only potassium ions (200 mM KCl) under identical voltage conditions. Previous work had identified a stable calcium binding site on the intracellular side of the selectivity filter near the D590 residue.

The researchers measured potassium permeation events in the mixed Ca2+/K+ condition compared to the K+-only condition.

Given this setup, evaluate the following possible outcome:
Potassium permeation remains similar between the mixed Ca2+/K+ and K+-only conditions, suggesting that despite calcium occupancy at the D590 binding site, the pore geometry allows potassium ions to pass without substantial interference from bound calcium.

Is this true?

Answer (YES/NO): NO